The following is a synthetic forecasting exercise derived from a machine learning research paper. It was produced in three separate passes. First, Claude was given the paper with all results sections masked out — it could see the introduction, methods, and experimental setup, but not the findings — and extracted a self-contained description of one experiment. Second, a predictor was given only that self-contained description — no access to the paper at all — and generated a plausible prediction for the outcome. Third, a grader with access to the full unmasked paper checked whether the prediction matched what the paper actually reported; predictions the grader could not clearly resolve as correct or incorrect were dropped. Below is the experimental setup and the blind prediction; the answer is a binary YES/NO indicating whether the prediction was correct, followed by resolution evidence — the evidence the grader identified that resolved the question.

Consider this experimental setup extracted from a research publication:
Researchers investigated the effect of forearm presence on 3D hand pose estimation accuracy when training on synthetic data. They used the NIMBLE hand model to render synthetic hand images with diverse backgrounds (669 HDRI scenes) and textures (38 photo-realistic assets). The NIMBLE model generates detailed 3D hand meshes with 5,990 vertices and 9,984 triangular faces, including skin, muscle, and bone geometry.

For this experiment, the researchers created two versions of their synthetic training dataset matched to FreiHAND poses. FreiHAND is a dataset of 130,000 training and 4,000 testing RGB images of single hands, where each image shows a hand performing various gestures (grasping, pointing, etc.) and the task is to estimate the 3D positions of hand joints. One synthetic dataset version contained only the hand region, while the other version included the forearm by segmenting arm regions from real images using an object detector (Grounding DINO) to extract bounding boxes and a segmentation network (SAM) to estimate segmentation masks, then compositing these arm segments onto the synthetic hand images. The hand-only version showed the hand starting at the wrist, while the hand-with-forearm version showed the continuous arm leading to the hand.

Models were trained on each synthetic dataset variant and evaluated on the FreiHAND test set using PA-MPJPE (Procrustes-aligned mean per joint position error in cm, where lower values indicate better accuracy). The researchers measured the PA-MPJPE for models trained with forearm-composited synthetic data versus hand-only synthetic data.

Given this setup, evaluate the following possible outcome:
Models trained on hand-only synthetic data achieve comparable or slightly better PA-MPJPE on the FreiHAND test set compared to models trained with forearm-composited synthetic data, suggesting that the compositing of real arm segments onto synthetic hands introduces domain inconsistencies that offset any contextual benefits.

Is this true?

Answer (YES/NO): NO